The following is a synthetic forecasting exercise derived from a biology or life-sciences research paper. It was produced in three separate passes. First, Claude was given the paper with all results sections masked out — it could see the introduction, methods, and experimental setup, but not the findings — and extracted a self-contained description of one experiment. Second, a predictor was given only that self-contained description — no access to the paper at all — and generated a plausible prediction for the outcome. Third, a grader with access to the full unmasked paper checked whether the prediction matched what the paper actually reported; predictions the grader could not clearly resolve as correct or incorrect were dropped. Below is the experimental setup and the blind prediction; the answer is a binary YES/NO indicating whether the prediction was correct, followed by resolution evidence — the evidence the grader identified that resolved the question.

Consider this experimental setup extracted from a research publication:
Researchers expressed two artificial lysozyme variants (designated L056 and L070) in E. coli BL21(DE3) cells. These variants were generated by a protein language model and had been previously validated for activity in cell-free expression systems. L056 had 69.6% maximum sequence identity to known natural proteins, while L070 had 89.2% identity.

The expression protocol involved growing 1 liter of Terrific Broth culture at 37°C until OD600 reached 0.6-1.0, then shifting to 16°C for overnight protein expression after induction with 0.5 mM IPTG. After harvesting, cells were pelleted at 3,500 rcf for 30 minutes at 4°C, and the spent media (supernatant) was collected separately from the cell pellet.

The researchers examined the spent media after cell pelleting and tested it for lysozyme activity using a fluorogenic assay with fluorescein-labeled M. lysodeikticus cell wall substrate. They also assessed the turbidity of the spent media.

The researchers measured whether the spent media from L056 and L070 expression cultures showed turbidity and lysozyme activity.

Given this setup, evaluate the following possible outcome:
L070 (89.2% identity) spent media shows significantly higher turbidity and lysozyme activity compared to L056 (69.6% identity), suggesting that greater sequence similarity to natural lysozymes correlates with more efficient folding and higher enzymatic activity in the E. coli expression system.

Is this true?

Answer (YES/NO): NO